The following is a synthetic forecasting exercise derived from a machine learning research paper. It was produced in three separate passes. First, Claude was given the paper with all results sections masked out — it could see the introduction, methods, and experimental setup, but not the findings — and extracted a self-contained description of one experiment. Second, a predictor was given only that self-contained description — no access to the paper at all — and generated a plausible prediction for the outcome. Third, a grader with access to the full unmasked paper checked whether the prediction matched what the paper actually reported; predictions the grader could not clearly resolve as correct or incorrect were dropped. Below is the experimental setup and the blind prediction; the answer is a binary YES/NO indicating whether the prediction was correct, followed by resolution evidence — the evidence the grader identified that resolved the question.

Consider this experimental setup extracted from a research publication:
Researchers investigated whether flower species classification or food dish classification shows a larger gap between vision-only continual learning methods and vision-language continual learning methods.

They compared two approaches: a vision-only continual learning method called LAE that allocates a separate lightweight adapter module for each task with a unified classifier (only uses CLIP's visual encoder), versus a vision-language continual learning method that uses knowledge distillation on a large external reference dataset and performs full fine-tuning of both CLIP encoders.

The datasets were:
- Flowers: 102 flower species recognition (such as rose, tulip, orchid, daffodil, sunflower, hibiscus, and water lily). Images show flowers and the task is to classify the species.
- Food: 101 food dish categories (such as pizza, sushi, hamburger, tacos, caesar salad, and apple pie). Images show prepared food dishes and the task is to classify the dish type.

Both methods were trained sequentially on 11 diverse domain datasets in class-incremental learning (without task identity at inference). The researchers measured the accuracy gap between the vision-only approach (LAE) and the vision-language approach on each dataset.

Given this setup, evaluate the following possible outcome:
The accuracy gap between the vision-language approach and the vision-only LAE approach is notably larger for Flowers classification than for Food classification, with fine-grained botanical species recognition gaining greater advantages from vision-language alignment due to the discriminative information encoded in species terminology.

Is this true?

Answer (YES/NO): YES